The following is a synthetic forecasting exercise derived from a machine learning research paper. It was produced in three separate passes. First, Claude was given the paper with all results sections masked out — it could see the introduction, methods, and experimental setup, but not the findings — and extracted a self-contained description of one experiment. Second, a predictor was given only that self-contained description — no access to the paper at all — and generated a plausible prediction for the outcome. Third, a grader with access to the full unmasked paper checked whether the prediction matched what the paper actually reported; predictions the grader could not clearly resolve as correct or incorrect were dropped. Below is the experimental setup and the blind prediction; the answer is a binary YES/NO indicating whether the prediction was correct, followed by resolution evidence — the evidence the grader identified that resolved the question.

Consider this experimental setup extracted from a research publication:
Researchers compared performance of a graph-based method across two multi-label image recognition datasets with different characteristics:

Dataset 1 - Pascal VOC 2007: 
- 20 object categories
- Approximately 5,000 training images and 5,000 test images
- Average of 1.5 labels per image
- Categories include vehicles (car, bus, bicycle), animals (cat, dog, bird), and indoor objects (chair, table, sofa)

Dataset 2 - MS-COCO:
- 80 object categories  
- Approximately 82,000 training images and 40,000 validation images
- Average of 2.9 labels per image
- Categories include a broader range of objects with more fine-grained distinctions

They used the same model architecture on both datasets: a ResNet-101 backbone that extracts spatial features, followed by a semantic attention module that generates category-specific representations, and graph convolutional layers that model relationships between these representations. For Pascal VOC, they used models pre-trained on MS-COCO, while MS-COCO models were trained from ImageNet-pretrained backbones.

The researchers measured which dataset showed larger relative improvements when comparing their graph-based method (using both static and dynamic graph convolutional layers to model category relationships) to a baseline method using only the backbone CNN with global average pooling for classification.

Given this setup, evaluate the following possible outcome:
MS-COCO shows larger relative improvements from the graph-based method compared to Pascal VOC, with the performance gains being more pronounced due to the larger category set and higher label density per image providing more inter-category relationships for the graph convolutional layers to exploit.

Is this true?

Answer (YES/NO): NO